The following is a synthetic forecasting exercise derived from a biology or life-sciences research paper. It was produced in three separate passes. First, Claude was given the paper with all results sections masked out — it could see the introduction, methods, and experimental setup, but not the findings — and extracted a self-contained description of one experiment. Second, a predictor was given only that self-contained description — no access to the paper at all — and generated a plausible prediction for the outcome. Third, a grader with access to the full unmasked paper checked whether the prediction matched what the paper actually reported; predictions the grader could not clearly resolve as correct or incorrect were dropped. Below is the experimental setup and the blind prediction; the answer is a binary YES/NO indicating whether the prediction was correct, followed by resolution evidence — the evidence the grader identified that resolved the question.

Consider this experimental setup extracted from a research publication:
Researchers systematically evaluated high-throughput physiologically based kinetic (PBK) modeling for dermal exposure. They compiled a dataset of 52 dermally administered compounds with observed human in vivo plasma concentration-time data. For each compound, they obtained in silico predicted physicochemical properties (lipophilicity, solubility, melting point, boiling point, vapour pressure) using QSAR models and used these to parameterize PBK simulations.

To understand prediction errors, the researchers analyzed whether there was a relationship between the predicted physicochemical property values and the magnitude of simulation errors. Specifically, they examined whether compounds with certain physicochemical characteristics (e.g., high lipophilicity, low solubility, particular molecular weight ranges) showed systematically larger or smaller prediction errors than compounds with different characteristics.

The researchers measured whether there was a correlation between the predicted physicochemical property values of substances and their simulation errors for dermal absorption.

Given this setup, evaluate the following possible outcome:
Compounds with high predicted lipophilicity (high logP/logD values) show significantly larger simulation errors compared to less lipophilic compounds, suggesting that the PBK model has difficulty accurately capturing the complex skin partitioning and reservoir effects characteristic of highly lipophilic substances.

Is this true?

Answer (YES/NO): NO